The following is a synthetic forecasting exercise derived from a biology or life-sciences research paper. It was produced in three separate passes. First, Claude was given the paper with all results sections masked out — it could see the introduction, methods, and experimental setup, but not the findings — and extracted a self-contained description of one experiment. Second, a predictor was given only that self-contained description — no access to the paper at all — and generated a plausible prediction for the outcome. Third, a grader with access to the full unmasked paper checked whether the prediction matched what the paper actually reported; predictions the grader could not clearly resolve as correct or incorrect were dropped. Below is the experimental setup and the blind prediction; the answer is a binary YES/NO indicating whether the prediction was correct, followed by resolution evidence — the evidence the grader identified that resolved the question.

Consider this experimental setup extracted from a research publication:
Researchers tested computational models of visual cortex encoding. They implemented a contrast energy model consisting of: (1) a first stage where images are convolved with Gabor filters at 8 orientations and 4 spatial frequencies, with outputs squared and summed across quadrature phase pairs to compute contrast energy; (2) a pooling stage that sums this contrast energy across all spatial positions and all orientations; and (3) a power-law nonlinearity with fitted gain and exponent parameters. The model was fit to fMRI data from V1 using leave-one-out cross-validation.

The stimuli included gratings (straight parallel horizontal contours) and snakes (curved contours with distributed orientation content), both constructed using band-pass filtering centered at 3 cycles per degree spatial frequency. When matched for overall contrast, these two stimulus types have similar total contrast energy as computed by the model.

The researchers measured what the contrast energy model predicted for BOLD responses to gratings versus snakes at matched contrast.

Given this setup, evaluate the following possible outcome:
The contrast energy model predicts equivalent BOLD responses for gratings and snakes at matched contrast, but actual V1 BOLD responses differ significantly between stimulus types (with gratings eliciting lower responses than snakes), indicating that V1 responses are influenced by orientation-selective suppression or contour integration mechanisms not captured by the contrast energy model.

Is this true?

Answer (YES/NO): YES